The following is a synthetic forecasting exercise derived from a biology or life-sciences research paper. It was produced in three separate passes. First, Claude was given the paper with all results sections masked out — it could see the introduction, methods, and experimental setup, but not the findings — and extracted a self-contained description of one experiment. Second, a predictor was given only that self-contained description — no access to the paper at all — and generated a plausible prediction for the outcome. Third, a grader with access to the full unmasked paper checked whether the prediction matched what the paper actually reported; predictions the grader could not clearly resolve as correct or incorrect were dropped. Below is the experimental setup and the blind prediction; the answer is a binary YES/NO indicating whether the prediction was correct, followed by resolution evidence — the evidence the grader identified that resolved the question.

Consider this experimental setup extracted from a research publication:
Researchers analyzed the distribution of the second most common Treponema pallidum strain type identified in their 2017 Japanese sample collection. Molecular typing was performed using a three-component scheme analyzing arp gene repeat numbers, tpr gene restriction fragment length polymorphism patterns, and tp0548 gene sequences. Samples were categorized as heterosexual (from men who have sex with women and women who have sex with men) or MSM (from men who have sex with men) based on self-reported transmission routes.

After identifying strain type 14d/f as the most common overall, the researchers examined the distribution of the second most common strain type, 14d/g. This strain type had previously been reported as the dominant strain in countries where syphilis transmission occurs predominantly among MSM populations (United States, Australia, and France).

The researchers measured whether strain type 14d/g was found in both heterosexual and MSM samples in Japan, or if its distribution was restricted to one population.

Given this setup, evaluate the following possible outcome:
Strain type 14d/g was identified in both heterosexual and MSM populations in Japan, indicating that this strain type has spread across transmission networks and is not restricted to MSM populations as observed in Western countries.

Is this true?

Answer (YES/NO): NO